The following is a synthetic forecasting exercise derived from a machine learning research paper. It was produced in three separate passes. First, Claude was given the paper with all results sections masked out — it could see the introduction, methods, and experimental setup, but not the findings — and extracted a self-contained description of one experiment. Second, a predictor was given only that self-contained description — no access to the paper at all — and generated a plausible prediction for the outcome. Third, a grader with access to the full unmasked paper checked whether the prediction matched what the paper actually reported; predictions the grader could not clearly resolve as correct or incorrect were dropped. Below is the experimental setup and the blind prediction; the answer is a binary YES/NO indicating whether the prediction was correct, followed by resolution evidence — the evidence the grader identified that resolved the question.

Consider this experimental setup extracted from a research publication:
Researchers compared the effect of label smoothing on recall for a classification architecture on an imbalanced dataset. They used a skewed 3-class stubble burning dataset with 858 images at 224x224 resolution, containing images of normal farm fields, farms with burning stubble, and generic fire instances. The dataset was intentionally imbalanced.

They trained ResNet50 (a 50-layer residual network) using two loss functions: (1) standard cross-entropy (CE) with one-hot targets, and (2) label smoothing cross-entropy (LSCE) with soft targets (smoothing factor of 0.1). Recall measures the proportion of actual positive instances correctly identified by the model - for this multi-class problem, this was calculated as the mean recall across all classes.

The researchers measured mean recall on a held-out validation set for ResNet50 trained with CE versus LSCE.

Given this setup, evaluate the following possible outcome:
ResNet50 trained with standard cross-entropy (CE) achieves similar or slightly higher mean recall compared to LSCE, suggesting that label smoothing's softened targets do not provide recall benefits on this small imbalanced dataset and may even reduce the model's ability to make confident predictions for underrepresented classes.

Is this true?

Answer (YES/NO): NO